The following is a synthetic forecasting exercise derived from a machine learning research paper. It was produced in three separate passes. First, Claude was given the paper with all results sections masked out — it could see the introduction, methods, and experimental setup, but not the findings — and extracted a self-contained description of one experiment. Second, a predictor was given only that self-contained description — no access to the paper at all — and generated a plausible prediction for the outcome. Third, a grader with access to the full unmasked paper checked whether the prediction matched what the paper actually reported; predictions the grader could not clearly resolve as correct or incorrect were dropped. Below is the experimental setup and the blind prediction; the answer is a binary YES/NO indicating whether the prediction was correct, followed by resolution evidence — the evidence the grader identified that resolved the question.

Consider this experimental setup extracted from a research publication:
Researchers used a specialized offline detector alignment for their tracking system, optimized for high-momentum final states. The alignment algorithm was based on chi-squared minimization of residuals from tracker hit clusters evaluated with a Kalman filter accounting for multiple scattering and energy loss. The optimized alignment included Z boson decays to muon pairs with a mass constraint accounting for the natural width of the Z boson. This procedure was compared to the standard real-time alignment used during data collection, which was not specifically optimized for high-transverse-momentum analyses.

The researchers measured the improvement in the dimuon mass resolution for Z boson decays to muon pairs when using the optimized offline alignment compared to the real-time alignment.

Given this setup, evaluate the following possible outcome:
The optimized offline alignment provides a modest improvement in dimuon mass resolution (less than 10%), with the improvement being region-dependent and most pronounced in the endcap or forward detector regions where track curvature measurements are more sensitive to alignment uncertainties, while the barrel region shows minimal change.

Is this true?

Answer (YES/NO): NO